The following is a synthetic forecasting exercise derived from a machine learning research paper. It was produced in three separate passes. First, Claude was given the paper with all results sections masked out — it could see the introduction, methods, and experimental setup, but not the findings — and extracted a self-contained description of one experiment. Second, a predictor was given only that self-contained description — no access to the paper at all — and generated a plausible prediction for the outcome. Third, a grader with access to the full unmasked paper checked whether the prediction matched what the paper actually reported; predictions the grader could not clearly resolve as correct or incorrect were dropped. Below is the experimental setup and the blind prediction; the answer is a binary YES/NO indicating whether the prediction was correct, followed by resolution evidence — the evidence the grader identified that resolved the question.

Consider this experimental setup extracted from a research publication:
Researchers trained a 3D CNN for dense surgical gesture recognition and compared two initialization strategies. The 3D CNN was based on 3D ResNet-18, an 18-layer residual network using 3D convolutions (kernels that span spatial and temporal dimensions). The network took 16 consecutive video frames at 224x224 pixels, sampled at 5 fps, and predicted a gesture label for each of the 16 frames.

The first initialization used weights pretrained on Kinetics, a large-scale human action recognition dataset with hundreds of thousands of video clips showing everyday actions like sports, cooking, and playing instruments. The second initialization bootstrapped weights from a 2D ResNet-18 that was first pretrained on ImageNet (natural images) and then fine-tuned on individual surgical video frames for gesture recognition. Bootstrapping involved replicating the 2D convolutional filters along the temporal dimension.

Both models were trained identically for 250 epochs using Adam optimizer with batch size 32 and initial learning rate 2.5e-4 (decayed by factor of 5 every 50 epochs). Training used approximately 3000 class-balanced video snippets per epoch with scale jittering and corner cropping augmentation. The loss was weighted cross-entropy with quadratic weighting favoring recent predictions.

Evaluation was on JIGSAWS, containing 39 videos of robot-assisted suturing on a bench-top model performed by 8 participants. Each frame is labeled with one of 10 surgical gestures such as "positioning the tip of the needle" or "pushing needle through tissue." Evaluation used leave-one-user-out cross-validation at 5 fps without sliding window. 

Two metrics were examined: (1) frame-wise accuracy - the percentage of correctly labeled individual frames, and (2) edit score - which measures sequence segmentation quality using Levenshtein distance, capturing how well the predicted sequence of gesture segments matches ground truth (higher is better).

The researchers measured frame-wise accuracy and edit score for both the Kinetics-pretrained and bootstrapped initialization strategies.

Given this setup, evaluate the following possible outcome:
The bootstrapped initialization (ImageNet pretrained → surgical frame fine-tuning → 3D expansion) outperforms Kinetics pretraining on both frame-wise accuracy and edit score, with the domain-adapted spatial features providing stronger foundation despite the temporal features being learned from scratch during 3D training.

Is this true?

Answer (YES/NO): NO